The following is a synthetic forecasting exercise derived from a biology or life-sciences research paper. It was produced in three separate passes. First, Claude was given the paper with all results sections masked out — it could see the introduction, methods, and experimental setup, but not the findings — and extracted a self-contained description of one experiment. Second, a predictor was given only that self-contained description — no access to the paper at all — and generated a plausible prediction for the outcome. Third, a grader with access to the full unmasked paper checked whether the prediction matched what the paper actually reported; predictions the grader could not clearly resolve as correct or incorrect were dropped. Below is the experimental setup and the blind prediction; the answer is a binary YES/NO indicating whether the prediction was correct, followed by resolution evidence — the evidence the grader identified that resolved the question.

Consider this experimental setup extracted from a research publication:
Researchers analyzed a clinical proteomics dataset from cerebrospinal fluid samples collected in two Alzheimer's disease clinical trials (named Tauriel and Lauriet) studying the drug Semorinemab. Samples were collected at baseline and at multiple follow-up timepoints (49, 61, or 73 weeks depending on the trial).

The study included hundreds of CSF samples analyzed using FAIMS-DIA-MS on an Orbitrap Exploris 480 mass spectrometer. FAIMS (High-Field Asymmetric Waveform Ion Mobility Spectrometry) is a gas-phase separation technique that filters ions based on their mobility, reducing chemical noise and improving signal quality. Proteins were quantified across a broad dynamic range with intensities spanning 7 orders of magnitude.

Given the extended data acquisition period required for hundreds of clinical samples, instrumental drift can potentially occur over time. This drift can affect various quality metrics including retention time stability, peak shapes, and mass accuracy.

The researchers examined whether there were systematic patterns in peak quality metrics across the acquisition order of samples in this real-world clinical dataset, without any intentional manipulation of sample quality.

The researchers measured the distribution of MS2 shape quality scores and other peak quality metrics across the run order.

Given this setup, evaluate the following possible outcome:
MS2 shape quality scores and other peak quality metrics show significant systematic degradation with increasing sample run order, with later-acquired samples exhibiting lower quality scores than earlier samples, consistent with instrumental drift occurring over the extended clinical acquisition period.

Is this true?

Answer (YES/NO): NO